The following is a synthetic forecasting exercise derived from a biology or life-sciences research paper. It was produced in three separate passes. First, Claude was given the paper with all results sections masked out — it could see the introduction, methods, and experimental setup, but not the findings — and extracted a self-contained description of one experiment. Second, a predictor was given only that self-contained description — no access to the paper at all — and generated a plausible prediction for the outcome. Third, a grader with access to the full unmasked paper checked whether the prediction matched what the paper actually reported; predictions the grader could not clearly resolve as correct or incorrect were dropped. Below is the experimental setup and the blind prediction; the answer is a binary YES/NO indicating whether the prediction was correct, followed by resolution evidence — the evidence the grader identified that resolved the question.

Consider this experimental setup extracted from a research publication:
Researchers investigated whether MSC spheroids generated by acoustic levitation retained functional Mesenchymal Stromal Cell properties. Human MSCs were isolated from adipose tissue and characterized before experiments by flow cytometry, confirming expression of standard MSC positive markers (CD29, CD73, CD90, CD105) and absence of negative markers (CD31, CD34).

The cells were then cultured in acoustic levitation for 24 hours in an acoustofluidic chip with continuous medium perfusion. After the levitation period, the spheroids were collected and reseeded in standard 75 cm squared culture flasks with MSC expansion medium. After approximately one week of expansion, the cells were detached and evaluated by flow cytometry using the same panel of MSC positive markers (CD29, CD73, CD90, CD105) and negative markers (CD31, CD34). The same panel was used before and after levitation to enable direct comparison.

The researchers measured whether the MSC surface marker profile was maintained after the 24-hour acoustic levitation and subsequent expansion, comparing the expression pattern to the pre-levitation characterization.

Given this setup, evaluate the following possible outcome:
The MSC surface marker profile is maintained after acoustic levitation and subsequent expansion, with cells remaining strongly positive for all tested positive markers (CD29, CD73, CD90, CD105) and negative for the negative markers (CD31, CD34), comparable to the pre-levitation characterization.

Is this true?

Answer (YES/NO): YES